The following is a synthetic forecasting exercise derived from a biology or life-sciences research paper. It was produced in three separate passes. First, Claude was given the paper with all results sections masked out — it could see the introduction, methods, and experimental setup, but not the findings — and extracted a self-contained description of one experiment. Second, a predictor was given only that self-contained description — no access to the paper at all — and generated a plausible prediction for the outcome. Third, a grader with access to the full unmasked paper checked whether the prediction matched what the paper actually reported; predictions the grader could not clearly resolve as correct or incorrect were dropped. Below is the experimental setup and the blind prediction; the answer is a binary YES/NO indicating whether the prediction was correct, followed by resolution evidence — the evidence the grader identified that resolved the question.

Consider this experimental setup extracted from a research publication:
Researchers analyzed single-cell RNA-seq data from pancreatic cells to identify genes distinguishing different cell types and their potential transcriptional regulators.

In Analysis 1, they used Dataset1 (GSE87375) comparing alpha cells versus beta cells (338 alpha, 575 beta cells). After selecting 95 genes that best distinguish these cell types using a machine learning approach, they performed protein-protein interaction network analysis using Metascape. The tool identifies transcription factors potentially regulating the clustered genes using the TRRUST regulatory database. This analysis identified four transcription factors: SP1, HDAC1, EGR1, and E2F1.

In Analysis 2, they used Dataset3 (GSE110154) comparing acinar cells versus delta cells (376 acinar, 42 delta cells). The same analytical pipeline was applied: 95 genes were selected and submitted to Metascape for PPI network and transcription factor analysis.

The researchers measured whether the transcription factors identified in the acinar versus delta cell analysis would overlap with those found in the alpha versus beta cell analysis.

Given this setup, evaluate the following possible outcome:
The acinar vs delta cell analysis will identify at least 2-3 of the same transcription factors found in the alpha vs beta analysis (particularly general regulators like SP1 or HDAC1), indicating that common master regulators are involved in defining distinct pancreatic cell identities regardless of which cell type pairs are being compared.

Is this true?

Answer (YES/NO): YES